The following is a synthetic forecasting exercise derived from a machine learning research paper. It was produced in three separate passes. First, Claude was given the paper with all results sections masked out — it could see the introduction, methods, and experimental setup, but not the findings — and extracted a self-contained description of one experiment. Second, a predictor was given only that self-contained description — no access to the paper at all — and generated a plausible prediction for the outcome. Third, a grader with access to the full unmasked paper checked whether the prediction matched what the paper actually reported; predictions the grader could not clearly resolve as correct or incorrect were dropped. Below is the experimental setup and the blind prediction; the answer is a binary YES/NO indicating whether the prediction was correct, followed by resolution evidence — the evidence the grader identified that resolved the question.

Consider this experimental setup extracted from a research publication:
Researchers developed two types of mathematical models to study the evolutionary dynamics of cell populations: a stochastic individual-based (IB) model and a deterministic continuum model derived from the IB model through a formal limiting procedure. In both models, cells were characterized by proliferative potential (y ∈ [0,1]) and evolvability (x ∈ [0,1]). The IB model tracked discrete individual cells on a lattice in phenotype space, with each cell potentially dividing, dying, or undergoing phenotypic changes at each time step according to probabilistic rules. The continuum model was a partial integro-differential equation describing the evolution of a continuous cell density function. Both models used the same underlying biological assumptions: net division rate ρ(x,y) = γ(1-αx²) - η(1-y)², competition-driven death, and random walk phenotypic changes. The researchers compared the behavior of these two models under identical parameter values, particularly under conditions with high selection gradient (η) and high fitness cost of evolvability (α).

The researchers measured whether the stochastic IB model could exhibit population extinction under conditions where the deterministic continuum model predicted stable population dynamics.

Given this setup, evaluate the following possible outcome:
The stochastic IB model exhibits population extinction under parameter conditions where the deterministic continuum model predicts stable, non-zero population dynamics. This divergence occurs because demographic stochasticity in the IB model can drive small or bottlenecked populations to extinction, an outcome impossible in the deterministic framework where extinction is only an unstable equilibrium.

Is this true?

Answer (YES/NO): YES